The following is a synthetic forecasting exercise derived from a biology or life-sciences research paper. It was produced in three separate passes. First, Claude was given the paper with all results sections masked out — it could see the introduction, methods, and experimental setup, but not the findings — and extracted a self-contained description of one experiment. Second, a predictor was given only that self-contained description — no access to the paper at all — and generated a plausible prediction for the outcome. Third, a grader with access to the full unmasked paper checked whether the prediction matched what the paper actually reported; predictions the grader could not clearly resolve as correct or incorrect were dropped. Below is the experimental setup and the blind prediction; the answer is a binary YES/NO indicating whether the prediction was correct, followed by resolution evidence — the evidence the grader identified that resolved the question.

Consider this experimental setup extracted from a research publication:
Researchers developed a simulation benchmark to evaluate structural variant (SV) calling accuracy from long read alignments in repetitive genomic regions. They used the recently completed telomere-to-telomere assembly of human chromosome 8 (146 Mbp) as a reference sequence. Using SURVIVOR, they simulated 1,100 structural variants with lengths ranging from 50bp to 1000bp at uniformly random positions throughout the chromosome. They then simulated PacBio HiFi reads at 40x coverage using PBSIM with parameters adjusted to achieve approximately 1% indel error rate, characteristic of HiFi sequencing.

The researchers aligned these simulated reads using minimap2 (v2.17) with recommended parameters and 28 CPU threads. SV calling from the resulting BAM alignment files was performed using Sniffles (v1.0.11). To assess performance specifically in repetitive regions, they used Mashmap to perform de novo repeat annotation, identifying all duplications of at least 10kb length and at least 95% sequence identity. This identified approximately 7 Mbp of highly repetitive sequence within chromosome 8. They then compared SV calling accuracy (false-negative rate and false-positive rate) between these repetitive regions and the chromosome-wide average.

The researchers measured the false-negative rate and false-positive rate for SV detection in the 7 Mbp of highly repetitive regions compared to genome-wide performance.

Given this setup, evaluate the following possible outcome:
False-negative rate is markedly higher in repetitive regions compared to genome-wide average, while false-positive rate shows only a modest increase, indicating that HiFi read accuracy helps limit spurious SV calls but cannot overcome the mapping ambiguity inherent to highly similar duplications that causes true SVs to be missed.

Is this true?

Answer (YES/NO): NO